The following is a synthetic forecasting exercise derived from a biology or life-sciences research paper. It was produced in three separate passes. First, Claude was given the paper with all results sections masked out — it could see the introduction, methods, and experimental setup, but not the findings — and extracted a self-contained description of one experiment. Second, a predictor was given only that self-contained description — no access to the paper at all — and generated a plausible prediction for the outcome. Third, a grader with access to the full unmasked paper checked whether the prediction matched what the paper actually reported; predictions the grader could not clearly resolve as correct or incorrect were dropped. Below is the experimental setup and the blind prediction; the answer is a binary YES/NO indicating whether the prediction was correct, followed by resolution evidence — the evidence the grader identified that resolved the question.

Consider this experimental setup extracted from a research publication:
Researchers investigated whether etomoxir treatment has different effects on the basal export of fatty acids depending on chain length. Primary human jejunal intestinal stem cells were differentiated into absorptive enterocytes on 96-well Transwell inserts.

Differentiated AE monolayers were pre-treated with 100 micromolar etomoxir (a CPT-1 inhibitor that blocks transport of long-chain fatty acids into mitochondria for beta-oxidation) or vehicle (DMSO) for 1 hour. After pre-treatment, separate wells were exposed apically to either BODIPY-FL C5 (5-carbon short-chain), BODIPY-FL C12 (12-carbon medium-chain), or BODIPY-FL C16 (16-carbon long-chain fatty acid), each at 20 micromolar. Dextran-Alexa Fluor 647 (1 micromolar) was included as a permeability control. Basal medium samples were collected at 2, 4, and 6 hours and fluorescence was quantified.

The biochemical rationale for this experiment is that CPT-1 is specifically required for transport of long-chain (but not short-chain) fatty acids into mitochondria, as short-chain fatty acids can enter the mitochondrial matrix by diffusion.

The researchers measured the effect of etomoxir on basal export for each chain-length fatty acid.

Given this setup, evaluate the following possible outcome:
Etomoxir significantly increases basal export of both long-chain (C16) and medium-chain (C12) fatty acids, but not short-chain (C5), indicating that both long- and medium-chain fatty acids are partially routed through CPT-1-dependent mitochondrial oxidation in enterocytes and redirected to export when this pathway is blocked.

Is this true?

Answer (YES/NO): NO